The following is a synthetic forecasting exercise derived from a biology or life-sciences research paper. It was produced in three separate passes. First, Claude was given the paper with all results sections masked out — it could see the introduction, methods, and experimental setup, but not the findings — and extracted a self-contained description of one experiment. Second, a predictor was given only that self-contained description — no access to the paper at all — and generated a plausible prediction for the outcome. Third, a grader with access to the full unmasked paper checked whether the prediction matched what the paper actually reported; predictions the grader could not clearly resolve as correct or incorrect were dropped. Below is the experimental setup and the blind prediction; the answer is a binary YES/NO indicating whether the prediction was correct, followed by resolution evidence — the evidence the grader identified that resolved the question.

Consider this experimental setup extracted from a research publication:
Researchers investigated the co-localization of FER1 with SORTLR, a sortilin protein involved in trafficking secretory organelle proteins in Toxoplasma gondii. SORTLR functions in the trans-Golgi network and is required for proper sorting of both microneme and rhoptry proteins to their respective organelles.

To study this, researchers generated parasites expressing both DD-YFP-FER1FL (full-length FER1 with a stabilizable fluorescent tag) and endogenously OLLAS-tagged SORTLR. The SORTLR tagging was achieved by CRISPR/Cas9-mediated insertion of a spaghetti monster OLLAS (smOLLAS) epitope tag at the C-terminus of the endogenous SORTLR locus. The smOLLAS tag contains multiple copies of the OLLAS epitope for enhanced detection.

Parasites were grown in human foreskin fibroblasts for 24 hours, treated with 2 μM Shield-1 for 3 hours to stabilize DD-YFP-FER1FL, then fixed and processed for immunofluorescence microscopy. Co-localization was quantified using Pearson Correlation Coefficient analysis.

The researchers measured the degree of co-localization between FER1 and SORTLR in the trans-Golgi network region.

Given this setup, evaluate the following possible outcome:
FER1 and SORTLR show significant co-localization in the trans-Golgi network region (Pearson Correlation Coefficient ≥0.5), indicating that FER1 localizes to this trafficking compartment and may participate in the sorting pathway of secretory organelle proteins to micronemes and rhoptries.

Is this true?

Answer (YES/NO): NO